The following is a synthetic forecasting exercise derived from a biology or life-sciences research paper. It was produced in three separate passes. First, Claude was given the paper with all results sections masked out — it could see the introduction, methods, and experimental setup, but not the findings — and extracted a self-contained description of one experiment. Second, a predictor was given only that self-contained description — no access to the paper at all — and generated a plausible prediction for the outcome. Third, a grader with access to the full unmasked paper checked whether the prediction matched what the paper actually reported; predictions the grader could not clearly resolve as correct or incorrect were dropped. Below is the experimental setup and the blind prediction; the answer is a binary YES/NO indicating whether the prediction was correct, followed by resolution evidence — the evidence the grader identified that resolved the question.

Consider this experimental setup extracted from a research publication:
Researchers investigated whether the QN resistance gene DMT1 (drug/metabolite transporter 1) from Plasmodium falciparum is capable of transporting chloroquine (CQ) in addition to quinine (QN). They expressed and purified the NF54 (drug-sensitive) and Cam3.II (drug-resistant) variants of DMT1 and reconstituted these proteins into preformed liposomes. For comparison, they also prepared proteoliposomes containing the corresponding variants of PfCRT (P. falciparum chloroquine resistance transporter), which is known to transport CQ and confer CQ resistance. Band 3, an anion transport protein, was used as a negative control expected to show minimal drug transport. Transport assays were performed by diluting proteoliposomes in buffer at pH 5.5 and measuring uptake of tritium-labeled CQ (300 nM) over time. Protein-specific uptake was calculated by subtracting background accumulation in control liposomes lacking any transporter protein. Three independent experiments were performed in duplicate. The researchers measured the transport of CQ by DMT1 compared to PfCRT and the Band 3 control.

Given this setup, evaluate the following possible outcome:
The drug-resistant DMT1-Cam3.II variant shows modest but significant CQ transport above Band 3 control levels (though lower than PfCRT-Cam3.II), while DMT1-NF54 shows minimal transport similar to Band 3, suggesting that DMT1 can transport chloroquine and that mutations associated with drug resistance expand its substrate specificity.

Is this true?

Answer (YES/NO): NO